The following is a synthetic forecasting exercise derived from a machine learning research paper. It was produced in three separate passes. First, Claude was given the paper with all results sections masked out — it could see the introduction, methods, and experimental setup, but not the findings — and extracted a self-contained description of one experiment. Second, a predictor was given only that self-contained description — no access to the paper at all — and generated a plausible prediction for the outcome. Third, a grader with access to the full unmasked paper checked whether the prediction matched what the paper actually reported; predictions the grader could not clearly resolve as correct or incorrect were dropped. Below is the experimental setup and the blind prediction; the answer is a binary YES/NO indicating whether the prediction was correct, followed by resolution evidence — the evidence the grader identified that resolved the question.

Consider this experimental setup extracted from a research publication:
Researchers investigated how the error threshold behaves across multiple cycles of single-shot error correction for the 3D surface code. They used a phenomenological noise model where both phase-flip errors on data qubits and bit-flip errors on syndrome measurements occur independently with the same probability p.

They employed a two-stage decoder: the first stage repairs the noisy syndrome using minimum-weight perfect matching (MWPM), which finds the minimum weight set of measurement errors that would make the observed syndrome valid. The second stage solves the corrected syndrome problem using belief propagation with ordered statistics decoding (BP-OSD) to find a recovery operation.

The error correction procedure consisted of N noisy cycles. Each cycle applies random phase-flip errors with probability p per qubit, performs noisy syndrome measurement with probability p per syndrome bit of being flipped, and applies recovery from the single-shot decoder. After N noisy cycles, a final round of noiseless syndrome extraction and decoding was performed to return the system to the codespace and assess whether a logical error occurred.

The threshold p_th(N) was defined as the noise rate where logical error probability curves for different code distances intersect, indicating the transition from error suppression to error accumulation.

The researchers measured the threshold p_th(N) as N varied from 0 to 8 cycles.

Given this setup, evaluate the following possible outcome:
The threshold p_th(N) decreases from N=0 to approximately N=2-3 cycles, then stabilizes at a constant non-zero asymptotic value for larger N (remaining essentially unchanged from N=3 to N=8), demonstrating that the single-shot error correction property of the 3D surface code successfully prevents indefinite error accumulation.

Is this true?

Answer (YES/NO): NO